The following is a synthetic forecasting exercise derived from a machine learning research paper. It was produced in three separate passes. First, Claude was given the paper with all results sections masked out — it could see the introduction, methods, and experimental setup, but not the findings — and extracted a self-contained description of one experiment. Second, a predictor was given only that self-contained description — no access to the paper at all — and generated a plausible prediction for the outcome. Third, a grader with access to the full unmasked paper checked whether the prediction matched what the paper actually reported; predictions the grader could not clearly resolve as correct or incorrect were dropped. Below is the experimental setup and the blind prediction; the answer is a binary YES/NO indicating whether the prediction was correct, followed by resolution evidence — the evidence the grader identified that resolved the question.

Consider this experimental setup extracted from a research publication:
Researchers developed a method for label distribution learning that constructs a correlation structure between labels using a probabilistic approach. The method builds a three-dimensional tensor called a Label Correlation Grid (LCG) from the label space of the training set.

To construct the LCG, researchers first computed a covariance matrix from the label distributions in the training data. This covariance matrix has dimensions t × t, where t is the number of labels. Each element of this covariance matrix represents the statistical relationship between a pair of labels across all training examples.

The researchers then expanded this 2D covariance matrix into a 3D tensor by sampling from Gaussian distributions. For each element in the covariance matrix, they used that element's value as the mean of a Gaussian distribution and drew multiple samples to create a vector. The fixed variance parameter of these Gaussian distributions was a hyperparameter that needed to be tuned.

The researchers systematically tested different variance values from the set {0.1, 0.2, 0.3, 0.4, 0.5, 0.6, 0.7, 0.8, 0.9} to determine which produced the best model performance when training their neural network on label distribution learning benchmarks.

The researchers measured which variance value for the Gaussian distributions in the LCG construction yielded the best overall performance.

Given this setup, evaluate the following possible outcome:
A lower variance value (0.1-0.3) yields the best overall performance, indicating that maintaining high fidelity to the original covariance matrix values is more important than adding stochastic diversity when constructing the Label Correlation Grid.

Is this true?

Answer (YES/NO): NO